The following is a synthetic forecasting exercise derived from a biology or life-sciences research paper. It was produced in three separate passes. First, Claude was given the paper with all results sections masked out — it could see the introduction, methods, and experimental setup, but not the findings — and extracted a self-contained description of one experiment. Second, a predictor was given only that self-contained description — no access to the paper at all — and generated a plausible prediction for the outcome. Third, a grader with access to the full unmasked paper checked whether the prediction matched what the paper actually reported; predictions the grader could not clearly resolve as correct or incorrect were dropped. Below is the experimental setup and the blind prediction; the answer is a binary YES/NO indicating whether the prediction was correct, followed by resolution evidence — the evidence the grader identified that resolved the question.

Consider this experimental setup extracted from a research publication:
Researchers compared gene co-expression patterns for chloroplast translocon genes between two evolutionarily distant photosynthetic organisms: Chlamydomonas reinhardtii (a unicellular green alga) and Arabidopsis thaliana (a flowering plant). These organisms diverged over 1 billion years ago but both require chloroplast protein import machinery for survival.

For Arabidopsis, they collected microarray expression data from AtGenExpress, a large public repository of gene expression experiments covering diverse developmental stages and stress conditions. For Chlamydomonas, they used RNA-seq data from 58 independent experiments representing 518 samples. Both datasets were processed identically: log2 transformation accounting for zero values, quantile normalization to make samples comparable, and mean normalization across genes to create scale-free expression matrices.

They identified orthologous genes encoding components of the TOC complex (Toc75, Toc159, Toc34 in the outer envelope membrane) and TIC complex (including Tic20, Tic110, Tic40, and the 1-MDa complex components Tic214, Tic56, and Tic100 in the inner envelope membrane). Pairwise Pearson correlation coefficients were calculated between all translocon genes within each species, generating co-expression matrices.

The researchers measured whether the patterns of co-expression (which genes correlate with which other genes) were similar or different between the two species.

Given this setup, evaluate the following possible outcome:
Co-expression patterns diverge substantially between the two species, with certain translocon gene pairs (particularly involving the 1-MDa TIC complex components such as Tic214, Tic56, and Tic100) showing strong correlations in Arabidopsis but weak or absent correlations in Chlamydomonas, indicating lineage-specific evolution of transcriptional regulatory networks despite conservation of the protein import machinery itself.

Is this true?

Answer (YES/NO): NO